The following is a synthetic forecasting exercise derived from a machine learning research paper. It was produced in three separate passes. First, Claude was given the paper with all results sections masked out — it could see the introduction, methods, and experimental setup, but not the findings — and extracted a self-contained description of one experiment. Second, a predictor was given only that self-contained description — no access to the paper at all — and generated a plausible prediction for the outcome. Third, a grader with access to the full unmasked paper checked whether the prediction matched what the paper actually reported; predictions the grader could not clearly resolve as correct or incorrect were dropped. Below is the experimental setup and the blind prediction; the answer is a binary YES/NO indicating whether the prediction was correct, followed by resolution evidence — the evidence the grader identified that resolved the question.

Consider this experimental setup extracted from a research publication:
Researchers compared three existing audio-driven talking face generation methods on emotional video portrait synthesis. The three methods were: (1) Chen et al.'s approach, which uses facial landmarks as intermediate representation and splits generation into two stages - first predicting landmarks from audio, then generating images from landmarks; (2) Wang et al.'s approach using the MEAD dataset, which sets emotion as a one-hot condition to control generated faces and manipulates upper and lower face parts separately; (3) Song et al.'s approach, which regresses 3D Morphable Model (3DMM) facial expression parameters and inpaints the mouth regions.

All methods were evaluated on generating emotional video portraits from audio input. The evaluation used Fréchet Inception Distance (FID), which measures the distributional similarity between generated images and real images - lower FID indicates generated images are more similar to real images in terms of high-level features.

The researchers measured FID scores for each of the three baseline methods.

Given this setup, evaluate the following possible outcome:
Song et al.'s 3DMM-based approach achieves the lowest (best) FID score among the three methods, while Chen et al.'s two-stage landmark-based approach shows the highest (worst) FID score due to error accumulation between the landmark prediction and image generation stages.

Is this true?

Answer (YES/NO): NO